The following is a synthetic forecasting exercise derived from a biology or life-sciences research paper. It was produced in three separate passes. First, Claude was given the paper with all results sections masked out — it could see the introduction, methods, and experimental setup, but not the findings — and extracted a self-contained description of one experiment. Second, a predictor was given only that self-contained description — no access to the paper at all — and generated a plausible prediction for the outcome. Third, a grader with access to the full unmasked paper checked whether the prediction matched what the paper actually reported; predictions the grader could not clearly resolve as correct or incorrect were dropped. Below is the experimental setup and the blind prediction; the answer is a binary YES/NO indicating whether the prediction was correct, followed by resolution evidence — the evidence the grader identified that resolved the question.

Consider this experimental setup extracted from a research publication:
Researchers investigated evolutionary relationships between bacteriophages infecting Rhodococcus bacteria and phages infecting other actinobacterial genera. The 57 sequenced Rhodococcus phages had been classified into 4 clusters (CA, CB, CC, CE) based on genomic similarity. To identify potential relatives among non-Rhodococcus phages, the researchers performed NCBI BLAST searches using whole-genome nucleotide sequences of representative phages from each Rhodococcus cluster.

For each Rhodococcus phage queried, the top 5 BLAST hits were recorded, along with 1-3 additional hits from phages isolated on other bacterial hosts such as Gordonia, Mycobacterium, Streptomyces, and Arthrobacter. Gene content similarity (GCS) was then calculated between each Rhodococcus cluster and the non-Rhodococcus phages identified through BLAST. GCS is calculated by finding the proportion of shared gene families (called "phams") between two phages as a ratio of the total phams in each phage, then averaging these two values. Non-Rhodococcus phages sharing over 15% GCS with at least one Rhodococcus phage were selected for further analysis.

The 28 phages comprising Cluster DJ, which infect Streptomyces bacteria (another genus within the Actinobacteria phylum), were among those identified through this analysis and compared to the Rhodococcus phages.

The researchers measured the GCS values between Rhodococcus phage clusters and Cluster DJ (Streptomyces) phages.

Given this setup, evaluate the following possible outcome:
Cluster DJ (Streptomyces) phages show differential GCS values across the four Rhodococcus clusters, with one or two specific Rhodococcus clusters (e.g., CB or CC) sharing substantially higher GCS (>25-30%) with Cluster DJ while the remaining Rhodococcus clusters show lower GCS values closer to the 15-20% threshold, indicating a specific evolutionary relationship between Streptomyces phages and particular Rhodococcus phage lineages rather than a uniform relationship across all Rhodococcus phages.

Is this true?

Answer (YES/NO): YES